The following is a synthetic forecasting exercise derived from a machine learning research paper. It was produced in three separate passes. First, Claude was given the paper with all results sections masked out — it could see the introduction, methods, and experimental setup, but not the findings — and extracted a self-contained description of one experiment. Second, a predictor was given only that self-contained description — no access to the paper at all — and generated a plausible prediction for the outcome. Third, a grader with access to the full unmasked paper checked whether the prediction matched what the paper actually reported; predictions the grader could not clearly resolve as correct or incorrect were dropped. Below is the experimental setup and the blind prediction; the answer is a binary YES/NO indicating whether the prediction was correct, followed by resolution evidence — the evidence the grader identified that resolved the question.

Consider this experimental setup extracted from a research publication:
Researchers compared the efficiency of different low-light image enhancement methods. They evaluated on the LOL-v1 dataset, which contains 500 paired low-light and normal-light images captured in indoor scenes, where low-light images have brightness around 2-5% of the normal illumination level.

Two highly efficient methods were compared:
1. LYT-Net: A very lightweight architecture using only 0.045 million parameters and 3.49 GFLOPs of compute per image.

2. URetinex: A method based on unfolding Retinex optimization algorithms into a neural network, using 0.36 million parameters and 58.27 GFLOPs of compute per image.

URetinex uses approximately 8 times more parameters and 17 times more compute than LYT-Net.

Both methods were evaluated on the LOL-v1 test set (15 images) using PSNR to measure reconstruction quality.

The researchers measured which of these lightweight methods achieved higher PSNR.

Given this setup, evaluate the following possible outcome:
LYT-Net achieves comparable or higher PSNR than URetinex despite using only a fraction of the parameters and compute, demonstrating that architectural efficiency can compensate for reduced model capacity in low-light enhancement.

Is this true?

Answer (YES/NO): YES